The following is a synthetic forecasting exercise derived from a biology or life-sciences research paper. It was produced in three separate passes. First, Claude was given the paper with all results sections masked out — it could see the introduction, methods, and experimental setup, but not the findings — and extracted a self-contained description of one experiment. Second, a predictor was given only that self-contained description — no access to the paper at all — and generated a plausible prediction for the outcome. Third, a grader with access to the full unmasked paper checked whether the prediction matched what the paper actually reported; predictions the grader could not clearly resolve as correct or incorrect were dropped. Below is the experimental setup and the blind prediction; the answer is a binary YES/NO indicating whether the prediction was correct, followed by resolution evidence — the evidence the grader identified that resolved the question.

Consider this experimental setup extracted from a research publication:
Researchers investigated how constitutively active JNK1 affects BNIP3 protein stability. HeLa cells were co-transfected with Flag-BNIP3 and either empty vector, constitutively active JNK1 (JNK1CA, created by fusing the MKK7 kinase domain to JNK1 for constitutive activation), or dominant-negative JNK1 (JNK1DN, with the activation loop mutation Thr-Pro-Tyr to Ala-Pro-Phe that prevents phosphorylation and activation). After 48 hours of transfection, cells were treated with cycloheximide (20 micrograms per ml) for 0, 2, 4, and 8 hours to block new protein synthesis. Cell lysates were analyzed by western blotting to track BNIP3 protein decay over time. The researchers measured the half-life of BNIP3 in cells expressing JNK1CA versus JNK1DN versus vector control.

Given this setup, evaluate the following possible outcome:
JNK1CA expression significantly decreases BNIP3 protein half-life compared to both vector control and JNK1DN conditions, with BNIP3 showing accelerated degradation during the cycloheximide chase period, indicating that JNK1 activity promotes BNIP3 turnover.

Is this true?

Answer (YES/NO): NO